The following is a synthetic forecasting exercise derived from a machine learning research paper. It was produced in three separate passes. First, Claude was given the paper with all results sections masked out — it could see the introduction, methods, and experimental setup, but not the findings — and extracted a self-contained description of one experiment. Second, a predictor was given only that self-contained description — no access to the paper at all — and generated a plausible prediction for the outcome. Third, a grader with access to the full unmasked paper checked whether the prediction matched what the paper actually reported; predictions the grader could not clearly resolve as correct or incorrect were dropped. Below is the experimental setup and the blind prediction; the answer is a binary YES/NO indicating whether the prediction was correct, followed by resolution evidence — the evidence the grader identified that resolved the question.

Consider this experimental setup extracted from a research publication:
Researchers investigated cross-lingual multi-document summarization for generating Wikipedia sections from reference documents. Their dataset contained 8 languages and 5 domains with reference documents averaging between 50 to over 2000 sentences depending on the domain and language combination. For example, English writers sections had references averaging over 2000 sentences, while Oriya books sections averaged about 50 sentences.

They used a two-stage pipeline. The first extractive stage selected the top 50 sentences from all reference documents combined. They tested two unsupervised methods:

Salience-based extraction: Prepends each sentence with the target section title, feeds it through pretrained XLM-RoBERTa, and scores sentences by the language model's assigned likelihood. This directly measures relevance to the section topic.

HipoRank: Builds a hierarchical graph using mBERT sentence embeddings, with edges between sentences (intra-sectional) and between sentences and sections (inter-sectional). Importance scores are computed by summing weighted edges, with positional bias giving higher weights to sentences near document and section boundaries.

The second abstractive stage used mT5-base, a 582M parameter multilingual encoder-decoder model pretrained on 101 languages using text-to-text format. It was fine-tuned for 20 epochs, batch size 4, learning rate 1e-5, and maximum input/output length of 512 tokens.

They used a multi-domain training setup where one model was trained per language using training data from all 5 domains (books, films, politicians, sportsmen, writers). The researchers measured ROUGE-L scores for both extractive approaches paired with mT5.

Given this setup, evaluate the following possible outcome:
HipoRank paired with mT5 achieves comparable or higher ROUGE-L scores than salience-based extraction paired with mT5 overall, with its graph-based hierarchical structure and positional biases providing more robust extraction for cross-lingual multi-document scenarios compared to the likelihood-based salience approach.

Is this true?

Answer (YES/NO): YES